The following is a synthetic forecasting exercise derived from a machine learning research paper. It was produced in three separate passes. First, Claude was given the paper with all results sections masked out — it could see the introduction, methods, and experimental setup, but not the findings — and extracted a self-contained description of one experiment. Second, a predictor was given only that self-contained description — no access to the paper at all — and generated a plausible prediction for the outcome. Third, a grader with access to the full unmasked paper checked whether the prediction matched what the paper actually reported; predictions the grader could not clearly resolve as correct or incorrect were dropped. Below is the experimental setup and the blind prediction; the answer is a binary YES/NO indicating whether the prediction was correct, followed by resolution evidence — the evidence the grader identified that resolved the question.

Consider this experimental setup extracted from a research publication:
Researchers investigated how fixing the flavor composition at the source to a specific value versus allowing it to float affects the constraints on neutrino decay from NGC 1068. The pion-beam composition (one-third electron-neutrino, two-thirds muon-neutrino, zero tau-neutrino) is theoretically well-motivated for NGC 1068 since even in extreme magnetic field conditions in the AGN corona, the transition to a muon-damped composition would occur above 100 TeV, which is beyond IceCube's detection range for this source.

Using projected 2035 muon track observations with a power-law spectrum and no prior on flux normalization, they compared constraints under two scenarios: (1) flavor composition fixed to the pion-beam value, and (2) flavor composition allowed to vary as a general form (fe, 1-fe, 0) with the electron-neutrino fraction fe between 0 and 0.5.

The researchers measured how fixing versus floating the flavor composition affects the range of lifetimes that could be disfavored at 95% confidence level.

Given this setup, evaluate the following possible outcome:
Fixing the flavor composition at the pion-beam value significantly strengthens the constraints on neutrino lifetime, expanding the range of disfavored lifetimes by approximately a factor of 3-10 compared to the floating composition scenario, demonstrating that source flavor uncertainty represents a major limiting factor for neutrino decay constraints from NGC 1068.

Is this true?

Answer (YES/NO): NO